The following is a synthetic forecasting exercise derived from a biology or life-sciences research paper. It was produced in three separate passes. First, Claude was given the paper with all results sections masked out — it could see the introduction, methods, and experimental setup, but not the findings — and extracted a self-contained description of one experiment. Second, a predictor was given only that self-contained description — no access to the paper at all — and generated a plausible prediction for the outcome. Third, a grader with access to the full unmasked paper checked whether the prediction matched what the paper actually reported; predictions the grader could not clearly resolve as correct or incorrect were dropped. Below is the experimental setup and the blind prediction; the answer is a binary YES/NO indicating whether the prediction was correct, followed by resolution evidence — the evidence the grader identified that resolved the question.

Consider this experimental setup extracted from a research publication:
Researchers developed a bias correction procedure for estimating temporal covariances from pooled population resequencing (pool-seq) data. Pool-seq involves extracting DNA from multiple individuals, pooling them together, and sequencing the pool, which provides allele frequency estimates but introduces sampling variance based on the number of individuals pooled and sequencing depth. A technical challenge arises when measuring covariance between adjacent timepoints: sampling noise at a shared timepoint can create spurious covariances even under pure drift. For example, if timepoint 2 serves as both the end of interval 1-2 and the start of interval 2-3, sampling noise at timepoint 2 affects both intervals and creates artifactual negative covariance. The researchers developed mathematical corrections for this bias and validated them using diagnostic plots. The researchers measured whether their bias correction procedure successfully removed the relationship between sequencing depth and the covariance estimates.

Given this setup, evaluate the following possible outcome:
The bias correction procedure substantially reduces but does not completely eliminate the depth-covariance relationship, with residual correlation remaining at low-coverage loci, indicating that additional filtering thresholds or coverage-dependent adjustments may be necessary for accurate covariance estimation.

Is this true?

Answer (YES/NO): NO